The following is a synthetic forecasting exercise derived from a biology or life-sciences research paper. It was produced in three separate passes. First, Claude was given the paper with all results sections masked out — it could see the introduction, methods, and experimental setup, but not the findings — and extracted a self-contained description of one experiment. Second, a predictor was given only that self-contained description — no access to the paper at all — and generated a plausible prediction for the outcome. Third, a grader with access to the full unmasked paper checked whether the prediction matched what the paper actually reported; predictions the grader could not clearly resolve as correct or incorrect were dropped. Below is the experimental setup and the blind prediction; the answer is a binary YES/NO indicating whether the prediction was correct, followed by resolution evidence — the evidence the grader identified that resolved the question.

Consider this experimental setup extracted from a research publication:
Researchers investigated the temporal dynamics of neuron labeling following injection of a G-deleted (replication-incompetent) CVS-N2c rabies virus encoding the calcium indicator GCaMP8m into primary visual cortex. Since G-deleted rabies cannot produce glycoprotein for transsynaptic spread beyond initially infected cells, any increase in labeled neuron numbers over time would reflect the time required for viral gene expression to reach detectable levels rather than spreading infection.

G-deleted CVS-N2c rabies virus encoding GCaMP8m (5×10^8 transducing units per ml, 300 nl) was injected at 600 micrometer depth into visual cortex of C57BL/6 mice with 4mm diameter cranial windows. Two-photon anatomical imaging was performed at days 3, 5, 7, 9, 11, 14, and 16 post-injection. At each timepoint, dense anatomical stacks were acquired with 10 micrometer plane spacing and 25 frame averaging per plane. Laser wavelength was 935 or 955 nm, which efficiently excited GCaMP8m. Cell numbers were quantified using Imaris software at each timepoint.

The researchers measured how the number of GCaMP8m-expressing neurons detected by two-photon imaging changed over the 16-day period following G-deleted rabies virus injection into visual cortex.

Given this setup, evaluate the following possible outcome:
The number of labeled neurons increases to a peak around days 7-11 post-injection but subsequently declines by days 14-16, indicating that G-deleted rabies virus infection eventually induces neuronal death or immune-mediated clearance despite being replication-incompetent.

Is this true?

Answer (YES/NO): NO